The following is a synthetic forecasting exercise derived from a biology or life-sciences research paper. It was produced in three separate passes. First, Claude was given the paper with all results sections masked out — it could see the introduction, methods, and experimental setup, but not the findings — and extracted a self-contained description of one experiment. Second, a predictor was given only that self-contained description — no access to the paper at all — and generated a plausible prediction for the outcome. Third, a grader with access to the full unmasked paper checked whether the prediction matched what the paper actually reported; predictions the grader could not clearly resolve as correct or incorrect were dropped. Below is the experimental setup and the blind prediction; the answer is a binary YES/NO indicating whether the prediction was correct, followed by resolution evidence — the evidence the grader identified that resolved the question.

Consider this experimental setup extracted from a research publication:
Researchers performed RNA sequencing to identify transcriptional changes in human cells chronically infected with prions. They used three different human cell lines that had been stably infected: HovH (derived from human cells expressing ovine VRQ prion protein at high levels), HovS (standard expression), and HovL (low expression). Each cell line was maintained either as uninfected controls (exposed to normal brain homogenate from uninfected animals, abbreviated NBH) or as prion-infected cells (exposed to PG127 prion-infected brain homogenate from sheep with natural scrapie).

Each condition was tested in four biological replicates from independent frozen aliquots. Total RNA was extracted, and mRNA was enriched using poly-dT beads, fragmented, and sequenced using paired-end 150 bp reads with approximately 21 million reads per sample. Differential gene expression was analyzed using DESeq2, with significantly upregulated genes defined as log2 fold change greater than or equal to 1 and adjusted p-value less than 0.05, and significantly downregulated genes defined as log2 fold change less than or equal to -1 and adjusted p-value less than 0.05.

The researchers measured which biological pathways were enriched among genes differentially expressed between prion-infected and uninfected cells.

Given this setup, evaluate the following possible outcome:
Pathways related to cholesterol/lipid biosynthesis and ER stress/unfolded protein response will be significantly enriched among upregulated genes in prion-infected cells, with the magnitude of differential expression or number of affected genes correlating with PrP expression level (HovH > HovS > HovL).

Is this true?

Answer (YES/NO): NO